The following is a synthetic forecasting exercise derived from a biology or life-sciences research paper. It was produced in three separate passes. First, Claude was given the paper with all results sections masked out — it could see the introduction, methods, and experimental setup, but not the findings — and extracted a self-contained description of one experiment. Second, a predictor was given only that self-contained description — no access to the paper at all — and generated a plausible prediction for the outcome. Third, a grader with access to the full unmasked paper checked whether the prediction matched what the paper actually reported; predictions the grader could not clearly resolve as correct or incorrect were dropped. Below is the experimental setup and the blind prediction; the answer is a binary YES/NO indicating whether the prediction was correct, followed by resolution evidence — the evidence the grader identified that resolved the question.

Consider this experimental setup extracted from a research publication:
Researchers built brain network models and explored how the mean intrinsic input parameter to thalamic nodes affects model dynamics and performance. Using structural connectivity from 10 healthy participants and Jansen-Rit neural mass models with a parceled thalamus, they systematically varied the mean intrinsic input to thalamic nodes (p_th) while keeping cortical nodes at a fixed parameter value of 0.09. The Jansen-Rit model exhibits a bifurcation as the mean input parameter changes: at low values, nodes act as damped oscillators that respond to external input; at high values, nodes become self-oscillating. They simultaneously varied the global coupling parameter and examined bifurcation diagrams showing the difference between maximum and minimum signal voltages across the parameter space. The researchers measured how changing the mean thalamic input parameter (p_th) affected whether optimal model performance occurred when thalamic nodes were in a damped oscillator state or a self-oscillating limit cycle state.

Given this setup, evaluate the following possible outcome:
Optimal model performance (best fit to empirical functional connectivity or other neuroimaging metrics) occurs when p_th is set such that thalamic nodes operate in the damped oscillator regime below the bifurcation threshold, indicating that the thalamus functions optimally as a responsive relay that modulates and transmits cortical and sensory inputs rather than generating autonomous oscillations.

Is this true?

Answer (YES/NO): YES